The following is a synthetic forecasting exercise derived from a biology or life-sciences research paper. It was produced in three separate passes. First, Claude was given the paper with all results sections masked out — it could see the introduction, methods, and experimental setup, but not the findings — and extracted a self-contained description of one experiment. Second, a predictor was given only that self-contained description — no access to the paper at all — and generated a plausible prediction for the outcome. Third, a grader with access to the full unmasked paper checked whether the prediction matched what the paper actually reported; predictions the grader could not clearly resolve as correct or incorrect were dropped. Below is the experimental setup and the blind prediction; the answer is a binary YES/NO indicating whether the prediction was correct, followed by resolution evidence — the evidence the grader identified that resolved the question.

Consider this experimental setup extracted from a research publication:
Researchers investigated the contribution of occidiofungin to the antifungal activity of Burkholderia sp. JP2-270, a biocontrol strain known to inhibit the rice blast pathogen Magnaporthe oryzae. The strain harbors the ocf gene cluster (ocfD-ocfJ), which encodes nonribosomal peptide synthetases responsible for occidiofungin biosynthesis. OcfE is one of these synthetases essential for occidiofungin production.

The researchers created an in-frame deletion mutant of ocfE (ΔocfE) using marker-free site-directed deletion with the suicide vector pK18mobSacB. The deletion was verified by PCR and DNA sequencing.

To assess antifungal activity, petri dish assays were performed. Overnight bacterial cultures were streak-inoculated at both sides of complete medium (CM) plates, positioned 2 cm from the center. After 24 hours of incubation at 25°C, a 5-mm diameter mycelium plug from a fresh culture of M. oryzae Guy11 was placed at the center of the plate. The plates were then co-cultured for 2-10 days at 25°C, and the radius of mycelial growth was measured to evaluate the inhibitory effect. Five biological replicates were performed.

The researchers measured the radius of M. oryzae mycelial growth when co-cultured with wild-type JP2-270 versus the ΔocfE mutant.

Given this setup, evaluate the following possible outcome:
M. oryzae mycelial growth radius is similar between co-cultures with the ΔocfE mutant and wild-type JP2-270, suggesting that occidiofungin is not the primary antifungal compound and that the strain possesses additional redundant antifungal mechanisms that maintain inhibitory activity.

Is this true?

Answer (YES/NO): NO